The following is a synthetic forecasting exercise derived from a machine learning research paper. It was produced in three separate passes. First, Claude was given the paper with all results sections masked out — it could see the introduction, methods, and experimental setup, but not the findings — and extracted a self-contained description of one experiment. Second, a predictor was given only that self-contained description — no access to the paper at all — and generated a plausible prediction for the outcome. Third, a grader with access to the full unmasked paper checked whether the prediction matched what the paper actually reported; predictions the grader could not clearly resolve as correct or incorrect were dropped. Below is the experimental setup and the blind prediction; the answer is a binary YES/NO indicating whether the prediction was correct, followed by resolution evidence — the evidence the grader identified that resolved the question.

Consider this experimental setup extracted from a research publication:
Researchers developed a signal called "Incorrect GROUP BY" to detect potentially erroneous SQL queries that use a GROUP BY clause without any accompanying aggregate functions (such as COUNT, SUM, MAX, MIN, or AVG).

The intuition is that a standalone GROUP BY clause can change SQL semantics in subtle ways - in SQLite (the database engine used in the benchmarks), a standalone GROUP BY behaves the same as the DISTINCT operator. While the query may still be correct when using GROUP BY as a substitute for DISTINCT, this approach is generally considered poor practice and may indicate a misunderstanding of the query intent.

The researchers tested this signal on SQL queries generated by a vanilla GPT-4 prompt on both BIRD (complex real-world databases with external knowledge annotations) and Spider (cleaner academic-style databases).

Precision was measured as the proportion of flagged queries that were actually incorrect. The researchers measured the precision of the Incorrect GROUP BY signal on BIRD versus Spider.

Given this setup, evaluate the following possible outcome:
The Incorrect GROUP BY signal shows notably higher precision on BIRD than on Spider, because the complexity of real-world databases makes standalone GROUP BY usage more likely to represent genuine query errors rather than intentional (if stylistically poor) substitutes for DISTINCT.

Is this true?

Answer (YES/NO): NO